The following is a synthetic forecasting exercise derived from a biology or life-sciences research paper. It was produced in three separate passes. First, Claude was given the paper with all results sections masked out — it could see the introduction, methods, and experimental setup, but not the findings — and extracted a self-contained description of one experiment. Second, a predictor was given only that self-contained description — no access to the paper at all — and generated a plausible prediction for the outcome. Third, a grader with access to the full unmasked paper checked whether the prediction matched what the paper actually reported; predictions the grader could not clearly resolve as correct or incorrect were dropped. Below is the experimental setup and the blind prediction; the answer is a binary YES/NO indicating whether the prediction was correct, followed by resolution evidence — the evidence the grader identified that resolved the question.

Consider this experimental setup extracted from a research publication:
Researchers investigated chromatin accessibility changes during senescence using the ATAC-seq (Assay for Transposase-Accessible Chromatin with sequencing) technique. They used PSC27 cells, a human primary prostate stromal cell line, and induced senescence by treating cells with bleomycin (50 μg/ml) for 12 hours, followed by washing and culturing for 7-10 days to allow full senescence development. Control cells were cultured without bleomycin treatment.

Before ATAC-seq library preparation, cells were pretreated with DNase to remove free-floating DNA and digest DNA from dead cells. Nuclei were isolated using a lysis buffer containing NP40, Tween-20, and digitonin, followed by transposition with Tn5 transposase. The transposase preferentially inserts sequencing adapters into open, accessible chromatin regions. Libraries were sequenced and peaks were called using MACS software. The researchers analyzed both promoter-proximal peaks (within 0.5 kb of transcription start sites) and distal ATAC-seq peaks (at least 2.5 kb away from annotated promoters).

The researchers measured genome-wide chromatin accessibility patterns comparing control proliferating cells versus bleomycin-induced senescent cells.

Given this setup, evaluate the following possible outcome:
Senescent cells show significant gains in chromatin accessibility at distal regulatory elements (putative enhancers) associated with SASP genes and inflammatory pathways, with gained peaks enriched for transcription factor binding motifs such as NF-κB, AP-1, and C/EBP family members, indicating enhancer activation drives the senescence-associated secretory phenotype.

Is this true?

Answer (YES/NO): YES